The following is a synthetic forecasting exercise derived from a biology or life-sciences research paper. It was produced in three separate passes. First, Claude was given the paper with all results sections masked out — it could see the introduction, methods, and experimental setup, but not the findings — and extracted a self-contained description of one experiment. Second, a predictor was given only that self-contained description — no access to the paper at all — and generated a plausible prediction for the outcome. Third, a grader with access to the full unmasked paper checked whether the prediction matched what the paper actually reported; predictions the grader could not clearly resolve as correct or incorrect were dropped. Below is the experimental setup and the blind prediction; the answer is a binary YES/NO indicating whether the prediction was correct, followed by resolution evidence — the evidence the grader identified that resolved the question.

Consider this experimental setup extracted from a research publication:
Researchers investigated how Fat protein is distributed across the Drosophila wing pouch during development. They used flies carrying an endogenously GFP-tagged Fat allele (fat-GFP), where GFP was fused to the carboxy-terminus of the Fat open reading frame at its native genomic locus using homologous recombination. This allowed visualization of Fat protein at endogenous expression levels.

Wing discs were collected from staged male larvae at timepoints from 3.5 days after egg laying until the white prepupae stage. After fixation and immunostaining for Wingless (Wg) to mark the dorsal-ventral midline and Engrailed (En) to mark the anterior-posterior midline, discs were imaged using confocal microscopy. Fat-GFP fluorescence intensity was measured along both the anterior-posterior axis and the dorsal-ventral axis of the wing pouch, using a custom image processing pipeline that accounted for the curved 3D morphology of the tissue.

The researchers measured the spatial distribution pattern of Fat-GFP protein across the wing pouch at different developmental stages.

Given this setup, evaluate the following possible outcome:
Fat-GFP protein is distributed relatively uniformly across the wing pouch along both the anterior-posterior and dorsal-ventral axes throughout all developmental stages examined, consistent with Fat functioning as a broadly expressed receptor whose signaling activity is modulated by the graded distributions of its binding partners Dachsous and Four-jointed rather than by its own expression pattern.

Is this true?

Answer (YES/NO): NO